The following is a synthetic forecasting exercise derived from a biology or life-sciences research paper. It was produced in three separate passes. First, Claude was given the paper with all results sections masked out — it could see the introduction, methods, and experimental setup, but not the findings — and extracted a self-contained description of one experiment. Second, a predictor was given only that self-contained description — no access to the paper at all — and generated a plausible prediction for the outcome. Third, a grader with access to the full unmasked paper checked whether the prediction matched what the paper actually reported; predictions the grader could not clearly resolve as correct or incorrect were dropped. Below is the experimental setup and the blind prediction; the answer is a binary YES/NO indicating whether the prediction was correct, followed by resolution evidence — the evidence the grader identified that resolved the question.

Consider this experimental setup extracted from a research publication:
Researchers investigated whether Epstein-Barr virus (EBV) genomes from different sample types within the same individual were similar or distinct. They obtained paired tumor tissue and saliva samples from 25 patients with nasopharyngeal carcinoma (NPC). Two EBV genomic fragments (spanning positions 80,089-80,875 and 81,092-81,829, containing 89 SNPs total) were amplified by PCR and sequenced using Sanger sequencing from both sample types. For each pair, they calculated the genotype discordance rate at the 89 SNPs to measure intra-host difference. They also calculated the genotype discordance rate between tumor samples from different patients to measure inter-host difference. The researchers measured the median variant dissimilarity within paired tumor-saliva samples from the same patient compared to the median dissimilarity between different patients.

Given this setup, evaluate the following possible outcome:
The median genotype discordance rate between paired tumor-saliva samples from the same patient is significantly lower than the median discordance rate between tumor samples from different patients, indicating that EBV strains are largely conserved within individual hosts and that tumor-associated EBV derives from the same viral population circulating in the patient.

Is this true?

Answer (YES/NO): YES